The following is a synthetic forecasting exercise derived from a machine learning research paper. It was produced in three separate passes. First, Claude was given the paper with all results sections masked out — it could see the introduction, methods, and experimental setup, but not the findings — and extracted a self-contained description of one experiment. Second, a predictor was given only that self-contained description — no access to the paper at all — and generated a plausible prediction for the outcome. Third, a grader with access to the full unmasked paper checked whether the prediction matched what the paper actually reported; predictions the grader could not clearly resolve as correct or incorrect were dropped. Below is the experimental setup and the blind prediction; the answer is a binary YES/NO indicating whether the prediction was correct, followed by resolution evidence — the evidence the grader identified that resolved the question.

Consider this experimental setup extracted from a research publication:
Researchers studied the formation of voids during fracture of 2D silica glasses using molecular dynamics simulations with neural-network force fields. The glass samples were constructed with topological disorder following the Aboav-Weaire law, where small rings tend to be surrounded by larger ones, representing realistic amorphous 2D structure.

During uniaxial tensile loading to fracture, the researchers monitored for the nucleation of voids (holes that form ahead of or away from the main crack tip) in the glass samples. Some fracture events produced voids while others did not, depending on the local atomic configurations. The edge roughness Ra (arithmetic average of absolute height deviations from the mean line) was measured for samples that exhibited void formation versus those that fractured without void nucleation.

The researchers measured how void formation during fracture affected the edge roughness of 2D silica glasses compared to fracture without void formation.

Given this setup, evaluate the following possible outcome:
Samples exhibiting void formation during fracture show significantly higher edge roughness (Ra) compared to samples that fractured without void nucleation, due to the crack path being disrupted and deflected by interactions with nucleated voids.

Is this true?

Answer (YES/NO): YES